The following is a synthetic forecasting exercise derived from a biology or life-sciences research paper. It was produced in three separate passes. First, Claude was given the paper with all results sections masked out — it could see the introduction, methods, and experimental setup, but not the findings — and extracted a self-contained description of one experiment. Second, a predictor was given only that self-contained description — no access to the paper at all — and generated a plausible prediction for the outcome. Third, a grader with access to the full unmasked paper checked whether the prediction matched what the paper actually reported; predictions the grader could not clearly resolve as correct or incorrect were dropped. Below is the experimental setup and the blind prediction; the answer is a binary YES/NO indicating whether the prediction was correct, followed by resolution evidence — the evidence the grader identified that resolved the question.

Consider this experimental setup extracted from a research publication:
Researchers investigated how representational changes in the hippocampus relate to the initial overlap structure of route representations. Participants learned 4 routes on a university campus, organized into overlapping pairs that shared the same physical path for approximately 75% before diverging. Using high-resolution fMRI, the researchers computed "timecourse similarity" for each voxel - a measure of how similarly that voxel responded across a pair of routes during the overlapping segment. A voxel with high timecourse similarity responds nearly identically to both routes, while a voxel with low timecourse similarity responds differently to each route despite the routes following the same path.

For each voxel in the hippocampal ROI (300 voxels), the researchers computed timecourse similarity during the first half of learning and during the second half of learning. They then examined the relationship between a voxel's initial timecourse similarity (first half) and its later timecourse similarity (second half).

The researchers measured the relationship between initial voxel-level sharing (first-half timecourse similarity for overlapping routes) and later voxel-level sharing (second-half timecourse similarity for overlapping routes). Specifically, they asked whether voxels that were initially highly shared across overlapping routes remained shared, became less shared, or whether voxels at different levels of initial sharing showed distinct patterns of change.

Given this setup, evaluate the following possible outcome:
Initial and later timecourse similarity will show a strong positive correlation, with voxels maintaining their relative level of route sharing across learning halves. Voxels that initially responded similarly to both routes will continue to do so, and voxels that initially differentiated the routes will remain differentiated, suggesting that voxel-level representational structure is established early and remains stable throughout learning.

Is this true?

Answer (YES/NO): NO